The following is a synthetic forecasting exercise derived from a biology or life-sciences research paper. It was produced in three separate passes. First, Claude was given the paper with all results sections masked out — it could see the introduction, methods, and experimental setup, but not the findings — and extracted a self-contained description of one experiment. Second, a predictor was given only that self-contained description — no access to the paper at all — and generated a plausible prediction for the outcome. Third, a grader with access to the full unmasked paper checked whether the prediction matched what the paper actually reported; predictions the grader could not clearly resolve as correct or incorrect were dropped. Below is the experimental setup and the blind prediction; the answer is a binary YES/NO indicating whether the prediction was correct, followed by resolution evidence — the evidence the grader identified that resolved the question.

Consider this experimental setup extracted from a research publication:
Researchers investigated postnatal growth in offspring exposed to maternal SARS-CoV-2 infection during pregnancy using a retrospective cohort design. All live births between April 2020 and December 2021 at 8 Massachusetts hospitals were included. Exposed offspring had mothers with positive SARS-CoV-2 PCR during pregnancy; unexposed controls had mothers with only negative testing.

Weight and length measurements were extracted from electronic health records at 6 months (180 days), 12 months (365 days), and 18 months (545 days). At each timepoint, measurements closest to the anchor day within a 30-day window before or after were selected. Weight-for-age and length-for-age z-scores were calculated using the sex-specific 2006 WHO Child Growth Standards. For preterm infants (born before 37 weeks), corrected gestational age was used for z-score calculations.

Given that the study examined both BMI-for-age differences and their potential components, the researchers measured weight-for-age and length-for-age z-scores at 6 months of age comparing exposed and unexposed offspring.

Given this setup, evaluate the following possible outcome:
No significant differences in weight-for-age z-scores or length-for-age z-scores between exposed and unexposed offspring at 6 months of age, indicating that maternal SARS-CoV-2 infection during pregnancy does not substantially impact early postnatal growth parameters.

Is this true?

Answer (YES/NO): NO